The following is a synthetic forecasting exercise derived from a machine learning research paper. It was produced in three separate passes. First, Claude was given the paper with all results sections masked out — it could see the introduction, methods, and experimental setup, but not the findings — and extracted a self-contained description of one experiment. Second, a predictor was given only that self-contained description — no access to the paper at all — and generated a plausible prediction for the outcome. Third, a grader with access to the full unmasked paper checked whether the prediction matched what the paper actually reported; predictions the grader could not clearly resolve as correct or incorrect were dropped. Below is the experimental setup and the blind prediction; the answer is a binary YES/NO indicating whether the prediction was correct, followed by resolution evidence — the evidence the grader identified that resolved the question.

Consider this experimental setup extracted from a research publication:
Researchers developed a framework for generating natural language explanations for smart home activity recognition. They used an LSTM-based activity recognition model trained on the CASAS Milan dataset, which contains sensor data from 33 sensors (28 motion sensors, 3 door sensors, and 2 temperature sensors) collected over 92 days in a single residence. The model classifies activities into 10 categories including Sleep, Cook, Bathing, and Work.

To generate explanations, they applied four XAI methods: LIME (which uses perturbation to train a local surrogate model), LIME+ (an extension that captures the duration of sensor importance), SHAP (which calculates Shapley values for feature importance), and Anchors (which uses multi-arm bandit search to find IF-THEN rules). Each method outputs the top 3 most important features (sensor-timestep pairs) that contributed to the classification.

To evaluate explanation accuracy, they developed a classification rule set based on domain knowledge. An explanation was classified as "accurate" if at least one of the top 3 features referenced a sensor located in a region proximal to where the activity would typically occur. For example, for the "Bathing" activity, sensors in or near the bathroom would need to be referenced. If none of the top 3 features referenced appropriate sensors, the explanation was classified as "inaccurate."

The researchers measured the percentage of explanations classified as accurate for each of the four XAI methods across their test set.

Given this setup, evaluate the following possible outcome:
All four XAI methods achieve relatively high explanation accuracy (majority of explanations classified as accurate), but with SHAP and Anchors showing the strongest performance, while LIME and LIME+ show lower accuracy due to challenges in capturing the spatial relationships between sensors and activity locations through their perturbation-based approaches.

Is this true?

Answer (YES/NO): YES